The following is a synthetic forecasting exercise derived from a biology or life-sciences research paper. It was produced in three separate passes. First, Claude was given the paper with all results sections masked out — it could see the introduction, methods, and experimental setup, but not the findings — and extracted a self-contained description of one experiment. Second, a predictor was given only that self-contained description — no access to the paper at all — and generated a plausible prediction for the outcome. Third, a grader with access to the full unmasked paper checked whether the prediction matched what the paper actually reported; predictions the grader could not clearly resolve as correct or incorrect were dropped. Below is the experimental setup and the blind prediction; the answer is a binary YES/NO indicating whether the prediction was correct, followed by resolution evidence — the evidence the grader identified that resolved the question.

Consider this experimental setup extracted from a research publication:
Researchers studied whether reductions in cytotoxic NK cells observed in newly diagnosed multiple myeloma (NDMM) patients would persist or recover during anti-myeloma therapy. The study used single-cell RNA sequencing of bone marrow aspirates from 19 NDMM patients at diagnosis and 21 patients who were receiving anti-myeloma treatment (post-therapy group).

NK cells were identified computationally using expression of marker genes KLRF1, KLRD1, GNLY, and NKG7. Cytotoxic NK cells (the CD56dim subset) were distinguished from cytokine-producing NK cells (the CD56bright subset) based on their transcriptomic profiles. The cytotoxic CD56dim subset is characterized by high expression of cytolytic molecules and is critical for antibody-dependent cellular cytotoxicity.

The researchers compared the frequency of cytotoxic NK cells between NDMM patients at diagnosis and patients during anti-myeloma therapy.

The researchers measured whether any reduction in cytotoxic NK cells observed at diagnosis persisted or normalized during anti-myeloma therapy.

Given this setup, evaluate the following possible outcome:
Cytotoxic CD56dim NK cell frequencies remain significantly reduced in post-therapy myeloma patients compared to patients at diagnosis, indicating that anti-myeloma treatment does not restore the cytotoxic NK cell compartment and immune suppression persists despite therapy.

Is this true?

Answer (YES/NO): YES